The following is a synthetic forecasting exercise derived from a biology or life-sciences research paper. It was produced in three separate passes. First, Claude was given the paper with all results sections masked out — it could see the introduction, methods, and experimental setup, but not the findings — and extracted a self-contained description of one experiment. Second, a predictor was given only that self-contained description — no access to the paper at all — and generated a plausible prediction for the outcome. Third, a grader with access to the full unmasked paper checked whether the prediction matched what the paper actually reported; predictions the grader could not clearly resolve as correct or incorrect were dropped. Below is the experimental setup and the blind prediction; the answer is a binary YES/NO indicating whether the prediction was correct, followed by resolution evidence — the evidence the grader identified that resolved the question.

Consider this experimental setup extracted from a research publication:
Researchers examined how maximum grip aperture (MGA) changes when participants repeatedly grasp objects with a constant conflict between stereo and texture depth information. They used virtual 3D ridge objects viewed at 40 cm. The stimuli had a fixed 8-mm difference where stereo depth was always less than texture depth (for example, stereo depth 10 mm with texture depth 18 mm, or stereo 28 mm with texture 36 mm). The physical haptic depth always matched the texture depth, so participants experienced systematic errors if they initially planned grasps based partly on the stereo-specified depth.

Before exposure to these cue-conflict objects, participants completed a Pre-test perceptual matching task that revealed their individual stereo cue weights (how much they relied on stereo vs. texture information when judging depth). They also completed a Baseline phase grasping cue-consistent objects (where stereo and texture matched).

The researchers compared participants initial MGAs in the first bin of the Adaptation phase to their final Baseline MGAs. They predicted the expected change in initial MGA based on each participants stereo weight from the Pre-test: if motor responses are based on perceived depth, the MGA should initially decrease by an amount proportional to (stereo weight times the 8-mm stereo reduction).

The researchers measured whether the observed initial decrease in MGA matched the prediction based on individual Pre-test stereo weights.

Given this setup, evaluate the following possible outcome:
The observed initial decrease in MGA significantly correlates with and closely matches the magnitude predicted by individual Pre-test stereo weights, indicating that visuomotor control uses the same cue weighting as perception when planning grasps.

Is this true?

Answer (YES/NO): YES